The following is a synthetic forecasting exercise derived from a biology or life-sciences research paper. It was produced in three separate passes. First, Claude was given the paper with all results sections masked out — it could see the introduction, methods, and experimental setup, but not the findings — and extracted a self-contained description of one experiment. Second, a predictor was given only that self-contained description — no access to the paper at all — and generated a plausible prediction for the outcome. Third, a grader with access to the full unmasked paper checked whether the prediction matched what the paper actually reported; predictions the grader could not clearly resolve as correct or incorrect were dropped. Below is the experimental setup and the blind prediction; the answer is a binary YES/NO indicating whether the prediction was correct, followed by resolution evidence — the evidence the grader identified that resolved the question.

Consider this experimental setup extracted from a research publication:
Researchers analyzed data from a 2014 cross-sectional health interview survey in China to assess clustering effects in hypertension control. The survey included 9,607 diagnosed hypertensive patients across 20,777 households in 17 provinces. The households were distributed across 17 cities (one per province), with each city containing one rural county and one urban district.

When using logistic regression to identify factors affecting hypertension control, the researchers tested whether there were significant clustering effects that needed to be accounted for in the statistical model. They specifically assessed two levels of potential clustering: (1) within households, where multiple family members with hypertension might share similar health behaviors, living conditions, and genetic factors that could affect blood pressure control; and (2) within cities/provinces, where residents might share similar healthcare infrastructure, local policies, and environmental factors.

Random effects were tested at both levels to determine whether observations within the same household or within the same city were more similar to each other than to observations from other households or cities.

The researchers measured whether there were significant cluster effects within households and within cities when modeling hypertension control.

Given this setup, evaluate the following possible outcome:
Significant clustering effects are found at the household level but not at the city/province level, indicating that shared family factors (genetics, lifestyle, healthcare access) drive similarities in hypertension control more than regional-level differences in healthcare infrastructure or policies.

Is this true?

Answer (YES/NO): YES